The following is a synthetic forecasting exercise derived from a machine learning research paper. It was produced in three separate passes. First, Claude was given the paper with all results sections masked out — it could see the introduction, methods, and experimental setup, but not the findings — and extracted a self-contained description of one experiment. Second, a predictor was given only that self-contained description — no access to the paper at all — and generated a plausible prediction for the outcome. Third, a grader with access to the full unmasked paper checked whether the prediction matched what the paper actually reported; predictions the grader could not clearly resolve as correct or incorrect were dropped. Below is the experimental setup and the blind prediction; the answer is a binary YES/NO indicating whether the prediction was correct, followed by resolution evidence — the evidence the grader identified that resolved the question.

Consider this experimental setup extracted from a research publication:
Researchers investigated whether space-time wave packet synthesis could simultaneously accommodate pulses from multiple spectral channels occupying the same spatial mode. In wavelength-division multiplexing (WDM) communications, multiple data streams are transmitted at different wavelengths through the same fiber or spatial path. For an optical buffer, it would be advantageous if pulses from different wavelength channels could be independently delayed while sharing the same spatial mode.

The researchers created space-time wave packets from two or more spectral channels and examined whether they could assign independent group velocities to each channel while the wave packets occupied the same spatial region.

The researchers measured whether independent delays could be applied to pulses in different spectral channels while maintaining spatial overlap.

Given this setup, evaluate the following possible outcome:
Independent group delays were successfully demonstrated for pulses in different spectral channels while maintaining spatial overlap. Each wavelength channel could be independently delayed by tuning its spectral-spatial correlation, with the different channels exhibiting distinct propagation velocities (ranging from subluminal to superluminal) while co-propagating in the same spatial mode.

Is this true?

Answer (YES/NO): YES